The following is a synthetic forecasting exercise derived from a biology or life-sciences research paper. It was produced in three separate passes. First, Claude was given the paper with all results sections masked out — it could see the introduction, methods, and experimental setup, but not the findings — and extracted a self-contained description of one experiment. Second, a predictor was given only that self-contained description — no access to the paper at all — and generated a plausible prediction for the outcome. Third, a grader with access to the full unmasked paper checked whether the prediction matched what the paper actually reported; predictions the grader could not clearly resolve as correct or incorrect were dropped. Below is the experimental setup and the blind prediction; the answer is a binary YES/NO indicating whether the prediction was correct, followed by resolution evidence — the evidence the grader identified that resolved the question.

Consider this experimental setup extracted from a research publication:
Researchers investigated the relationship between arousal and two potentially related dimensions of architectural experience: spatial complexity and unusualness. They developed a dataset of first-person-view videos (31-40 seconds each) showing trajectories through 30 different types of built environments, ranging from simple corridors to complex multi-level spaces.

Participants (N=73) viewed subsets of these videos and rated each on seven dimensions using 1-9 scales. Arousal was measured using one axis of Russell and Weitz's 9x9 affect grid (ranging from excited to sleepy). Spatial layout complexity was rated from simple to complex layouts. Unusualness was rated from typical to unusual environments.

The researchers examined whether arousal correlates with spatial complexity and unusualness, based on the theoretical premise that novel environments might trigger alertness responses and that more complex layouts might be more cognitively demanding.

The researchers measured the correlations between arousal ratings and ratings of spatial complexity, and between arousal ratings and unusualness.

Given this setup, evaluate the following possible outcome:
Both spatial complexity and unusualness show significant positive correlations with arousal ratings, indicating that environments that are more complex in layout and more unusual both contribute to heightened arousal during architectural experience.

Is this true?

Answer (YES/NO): YES